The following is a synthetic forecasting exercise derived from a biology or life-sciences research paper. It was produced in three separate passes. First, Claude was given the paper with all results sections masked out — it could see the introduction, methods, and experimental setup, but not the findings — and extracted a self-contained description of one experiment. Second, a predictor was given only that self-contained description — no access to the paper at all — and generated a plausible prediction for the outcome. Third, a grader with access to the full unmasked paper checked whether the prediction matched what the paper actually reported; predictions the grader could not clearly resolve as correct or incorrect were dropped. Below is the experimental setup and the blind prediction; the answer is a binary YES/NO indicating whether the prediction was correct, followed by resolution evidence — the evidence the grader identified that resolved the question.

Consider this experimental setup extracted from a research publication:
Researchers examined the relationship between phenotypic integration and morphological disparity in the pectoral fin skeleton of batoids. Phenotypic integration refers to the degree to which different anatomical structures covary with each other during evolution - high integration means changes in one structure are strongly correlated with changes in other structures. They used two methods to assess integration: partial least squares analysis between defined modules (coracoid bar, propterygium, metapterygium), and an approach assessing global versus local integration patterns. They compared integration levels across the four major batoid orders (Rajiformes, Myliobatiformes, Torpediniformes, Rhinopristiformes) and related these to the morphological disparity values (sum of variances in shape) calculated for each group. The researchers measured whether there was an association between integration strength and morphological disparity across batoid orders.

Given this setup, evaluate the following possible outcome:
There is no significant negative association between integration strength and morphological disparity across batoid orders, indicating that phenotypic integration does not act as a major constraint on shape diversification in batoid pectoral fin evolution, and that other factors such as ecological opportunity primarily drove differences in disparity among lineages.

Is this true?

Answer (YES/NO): NO